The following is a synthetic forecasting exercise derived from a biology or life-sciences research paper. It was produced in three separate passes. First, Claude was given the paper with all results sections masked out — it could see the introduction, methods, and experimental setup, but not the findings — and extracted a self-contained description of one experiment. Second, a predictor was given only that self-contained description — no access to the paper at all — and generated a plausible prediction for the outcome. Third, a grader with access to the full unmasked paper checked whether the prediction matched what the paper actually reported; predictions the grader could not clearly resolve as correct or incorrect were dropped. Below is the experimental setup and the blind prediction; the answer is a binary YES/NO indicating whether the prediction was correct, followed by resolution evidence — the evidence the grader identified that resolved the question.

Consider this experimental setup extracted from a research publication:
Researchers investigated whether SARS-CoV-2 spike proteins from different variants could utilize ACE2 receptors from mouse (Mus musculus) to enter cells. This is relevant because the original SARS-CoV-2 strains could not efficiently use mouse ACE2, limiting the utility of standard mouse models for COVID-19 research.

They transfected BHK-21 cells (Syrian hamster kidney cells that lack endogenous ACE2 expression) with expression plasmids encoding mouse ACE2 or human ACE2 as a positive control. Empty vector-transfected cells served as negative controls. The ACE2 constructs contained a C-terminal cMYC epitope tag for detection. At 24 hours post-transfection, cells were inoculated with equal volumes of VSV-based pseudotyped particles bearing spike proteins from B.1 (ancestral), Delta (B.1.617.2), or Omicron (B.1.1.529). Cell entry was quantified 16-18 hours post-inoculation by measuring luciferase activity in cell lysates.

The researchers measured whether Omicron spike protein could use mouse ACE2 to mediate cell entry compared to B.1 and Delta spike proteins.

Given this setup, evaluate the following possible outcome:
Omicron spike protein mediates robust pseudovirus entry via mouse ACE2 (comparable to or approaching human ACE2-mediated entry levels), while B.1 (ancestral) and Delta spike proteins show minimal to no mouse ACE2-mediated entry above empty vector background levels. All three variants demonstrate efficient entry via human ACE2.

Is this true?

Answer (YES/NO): NO